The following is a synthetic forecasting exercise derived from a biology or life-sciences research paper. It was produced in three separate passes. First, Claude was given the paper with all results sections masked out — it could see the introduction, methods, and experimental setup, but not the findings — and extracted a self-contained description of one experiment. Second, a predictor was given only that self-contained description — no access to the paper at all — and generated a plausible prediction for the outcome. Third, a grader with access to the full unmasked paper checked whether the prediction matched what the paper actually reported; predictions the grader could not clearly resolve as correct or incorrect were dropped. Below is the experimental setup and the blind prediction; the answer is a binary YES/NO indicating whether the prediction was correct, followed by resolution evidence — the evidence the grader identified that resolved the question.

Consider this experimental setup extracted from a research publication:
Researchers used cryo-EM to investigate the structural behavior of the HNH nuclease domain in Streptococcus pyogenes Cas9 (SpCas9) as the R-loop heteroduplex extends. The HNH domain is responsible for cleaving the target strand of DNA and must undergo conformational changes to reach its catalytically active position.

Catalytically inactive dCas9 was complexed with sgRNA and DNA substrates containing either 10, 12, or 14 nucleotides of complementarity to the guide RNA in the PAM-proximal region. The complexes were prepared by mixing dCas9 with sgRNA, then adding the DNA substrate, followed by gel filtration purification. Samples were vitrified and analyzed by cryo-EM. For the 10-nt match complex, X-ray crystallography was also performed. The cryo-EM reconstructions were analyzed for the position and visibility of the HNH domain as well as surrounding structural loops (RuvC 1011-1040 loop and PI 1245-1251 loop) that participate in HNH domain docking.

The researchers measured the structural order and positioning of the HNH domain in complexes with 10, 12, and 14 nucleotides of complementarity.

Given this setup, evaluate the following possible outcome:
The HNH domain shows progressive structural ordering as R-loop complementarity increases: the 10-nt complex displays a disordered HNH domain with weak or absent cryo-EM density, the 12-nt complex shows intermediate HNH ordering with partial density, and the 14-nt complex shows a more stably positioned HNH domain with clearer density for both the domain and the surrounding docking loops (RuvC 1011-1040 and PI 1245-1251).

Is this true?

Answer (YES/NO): NO